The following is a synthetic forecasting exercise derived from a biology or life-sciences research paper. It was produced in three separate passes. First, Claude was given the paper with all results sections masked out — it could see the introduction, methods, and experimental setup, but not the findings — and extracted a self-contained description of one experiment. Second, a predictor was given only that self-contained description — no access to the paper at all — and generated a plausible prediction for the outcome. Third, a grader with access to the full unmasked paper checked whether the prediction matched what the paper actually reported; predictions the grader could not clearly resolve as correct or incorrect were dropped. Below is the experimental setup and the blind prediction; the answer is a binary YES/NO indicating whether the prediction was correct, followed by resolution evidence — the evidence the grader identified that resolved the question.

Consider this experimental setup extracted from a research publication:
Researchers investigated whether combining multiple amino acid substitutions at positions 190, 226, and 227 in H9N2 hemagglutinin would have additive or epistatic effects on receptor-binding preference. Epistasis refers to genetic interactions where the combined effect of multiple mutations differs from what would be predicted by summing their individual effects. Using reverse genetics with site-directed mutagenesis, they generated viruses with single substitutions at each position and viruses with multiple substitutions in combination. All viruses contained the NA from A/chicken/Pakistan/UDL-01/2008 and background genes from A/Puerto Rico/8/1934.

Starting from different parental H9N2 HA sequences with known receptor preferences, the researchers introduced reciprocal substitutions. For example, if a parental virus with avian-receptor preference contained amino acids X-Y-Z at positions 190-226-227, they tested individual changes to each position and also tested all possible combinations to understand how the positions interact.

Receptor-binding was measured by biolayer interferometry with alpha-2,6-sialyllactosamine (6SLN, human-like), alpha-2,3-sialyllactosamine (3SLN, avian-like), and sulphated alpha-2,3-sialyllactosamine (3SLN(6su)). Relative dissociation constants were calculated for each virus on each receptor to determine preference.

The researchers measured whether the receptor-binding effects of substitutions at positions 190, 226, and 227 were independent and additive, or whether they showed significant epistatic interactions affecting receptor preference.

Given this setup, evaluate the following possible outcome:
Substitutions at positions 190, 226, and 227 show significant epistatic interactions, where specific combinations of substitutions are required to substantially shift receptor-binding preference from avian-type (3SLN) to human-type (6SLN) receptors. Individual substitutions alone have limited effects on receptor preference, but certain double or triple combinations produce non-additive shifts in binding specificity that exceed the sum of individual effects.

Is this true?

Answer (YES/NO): NO